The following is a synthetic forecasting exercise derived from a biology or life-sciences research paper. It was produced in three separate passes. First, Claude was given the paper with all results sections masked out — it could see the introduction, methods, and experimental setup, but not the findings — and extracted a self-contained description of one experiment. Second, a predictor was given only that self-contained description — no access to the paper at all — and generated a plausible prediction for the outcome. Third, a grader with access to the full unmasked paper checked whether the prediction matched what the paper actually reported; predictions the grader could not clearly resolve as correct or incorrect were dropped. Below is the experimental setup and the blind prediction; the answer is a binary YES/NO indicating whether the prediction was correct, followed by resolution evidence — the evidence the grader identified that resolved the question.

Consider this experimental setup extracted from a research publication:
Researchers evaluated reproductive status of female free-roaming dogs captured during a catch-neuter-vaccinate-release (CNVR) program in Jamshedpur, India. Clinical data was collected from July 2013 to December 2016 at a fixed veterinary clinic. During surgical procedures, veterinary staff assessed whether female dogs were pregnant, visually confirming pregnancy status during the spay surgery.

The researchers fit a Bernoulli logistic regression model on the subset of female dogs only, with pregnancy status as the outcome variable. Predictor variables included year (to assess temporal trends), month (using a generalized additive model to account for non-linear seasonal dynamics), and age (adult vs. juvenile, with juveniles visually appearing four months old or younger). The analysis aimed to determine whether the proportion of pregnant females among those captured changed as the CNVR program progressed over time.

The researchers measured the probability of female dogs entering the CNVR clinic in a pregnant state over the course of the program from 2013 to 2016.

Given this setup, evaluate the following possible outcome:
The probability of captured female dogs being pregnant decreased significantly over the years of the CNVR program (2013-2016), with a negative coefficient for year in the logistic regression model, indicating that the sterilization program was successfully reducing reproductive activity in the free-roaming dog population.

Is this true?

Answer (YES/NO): YES